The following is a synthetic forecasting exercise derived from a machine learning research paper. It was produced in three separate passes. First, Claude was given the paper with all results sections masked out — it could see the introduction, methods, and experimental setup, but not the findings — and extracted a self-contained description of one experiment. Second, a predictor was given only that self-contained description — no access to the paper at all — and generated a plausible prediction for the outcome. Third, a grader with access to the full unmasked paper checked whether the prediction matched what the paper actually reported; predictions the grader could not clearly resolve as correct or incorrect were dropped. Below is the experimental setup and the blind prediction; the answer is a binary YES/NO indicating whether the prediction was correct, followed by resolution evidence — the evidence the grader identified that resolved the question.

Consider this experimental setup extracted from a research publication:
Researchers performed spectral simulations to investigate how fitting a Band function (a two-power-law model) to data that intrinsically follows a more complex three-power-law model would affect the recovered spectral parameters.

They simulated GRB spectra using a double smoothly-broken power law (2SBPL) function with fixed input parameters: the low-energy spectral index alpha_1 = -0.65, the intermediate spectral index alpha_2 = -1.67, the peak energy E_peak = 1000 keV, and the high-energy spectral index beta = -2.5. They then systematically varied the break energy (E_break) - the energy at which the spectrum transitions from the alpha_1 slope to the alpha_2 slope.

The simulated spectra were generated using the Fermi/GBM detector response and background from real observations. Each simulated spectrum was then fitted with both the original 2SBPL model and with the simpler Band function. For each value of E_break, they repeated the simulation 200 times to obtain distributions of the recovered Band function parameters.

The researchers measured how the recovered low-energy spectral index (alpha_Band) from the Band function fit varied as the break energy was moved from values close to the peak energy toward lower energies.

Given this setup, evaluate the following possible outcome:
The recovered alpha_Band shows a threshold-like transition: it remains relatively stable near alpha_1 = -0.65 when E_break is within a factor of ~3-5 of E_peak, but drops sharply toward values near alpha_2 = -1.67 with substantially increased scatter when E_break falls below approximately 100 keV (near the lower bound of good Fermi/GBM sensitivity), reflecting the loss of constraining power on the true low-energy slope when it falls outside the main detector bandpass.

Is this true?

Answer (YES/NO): NO